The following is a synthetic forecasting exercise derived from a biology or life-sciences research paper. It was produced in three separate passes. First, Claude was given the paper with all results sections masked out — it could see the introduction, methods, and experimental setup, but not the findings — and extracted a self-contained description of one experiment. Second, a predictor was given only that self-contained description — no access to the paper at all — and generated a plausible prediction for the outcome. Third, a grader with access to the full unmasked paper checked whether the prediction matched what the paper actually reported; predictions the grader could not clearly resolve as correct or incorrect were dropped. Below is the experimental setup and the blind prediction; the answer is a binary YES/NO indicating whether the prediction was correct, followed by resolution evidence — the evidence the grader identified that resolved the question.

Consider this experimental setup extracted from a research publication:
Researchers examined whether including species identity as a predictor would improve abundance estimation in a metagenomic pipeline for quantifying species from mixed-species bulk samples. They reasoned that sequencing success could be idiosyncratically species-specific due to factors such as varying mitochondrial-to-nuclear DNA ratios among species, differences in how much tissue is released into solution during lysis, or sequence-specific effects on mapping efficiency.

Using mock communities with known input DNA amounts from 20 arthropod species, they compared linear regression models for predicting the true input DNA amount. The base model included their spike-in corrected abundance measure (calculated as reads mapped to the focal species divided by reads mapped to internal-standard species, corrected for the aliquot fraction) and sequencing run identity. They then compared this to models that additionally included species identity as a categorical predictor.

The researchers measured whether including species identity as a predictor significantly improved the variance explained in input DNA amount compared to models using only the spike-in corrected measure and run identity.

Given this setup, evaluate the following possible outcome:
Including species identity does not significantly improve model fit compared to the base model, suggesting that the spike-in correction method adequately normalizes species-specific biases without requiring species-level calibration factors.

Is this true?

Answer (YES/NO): NO